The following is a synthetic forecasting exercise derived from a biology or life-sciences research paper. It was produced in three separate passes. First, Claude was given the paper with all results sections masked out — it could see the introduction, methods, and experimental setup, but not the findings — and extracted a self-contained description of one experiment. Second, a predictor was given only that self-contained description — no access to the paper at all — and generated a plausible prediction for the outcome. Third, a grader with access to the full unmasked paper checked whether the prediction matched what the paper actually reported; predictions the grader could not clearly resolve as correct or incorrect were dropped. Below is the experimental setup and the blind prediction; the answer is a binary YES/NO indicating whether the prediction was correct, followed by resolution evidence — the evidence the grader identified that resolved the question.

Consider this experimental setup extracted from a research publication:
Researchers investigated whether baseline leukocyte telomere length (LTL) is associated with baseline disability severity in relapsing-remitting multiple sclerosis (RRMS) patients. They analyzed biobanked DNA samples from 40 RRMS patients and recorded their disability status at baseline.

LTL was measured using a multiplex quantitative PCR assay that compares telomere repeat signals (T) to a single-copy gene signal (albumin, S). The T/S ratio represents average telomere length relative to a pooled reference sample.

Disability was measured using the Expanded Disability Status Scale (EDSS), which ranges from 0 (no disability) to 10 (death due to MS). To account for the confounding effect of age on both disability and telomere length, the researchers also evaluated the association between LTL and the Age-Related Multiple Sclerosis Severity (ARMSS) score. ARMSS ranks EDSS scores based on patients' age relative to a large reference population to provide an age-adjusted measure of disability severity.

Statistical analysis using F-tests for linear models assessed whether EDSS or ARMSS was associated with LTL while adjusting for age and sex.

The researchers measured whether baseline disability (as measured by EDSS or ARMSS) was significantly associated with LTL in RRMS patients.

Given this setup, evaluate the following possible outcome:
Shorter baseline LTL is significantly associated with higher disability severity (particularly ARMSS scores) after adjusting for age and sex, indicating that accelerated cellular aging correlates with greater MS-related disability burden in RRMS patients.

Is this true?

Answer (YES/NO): NO